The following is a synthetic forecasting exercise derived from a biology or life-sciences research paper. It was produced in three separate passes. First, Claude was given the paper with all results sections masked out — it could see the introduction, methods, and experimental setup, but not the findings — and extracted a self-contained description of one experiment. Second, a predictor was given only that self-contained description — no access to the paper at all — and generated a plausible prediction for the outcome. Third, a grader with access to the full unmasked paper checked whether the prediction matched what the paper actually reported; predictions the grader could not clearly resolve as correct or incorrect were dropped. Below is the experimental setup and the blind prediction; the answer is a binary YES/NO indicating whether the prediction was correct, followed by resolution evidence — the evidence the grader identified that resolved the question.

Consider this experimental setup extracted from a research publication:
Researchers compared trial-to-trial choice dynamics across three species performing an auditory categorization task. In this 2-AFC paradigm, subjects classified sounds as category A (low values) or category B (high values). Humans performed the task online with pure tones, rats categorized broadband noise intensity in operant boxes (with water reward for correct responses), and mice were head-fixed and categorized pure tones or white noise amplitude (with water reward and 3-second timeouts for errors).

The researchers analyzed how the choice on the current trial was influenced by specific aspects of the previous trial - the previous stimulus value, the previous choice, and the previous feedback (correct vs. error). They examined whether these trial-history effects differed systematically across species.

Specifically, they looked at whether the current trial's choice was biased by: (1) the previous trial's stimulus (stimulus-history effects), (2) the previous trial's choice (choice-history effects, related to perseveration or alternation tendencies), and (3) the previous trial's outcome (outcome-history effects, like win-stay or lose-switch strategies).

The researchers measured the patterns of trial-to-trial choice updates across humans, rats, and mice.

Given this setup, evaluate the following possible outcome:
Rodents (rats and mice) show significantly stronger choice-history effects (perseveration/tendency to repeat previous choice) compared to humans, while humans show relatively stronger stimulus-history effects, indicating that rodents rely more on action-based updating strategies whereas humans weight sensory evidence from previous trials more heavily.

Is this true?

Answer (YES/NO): NO